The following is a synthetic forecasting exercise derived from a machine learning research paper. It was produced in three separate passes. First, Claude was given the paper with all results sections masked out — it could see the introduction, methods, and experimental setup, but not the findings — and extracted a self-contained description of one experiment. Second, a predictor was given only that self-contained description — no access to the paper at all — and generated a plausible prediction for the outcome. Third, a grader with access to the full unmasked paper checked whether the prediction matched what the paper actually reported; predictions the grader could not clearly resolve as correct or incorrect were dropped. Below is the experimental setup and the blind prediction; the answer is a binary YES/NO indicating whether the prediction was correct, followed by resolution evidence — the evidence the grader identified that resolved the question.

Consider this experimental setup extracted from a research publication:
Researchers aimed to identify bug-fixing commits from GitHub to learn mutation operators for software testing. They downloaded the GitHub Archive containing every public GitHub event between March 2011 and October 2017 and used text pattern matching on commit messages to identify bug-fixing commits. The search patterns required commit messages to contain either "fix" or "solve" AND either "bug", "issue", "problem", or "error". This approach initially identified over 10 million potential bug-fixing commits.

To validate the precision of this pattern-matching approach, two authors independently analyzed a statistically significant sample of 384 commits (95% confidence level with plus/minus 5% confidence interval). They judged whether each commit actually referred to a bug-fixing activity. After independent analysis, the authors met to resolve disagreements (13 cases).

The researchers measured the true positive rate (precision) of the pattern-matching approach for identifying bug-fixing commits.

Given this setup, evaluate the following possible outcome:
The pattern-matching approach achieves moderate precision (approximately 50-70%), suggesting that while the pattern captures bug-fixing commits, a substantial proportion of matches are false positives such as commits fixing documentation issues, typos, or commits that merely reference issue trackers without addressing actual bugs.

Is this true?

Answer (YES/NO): NO